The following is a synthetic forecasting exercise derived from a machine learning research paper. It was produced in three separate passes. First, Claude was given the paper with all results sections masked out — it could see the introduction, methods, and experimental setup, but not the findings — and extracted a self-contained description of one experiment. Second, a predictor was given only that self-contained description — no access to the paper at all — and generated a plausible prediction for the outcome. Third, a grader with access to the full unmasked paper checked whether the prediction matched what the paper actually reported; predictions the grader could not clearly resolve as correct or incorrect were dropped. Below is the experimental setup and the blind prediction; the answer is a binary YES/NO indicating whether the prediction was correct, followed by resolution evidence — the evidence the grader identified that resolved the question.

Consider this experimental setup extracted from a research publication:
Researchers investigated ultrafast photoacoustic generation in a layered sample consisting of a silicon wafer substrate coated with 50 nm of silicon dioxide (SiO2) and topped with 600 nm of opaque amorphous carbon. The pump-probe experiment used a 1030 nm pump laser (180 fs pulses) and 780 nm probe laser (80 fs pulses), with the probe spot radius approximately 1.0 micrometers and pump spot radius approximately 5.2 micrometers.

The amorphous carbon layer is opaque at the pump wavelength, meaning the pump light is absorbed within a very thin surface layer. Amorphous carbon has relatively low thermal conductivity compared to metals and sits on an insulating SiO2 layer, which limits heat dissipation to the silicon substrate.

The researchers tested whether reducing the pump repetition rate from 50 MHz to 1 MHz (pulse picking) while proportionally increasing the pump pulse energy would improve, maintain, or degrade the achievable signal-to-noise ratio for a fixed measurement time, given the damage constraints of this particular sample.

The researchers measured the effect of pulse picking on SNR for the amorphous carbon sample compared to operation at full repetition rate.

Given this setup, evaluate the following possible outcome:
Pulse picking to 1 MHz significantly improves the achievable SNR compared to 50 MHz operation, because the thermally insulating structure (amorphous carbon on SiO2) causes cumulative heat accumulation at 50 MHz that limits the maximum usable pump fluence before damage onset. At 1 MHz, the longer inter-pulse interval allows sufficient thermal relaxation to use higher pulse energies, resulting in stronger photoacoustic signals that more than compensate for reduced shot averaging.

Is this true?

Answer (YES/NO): NO